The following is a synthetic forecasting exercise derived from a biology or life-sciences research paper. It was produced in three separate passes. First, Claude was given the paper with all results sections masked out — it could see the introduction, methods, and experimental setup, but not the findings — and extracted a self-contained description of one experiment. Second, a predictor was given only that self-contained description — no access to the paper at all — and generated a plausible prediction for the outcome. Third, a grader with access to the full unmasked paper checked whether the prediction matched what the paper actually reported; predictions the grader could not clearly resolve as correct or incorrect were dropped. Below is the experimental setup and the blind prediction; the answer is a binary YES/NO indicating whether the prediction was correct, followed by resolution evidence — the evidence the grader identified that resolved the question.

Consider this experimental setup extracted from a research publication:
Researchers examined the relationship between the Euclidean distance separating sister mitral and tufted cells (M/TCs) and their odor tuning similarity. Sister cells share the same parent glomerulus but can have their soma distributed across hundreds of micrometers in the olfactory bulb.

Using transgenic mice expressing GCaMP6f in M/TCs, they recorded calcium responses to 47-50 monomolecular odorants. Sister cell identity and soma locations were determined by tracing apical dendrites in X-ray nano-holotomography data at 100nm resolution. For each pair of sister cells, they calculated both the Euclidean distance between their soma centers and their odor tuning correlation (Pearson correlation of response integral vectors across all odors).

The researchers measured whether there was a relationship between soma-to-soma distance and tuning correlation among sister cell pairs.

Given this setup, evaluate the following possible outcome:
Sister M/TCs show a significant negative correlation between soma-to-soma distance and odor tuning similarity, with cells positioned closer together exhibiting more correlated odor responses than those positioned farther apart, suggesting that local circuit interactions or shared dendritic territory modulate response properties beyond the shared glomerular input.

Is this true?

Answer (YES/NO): NO